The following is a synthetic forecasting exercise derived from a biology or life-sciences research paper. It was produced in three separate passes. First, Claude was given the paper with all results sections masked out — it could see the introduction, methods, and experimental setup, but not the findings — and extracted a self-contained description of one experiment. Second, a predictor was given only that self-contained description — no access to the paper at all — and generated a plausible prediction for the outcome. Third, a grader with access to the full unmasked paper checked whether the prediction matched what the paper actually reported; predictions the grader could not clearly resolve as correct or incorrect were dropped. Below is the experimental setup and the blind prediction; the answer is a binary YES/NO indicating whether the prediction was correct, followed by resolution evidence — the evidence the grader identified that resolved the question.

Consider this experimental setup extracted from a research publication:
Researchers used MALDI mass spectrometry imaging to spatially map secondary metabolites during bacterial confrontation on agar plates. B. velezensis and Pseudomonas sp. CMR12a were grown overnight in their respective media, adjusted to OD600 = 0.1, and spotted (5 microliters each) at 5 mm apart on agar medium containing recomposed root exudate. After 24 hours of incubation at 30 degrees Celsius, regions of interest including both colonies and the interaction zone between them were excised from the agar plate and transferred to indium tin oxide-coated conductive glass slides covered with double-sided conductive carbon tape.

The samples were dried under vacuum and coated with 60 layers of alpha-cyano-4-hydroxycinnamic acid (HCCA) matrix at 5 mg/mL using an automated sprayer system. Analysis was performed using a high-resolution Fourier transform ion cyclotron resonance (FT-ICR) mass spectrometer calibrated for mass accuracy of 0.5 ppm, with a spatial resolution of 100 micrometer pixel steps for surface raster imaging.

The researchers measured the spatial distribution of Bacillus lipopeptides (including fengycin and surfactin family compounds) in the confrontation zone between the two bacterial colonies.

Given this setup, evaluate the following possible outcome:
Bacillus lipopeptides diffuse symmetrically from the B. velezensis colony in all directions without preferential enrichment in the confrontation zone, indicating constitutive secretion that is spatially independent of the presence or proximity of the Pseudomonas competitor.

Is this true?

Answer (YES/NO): NO